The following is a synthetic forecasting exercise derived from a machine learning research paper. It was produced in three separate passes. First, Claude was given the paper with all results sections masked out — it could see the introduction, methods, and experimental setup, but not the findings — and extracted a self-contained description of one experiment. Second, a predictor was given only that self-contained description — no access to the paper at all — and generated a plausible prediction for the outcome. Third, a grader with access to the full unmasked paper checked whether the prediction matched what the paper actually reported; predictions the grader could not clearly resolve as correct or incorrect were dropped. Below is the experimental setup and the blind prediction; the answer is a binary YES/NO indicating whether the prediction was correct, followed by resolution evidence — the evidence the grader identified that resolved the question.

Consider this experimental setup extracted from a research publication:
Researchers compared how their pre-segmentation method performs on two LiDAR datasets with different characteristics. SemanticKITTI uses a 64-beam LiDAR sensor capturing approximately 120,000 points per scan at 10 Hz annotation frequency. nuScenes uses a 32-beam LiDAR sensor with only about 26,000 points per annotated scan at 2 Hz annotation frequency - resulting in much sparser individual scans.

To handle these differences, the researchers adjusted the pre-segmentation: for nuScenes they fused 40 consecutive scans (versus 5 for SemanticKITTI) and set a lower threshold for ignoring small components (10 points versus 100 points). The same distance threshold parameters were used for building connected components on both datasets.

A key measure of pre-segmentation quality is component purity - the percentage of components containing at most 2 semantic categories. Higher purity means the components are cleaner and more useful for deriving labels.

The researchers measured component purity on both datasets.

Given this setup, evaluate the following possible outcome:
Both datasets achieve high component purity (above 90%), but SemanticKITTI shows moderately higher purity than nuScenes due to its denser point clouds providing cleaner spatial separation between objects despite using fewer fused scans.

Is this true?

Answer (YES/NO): NO